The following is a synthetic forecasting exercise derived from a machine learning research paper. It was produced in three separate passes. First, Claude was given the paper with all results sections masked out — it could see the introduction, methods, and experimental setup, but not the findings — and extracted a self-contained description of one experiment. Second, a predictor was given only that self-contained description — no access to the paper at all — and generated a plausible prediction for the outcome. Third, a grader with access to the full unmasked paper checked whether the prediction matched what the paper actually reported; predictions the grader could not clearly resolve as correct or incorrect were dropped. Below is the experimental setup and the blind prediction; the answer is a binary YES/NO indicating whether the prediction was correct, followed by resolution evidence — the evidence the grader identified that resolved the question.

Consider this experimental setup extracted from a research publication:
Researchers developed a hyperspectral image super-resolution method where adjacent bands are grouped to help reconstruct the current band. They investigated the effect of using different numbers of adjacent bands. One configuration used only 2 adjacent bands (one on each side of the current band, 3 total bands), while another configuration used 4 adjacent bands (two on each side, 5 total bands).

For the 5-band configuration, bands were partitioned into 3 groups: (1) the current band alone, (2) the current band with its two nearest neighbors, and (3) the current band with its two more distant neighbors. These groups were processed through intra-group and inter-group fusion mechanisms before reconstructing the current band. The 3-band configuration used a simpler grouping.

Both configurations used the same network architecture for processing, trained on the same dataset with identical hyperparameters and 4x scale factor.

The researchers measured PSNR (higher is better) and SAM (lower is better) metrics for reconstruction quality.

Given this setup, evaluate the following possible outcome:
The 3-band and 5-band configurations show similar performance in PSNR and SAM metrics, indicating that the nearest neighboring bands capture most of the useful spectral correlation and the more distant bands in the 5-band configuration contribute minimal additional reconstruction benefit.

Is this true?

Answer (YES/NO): NO